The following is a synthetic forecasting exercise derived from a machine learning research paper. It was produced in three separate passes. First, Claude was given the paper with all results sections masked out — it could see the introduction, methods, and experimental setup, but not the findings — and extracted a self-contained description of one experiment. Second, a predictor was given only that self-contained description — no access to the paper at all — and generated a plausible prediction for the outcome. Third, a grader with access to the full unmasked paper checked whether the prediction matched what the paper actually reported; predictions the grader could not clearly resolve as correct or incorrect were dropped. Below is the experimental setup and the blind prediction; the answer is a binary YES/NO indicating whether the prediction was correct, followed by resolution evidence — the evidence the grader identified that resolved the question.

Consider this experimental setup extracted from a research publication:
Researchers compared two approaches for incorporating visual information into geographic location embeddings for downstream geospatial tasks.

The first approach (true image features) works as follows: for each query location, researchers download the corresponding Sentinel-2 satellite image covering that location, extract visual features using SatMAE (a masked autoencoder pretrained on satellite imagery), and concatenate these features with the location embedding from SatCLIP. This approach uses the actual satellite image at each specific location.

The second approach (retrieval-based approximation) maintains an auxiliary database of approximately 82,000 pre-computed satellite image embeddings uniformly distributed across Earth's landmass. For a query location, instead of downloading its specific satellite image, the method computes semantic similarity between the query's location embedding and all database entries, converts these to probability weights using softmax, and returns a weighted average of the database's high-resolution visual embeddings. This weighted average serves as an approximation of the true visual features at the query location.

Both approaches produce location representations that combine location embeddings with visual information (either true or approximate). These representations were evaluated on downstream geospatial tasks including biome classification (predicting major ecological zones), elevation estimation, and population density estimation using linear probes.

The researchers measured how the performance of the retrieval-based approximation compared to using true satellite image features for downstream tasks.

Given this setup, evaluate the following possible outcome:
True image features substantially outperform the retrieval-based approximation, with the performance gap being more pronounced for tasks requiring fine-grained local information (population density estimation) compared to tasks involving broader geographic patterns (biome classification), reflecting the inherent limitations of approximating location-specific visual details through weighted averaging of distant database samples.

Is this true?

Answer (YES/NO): NO